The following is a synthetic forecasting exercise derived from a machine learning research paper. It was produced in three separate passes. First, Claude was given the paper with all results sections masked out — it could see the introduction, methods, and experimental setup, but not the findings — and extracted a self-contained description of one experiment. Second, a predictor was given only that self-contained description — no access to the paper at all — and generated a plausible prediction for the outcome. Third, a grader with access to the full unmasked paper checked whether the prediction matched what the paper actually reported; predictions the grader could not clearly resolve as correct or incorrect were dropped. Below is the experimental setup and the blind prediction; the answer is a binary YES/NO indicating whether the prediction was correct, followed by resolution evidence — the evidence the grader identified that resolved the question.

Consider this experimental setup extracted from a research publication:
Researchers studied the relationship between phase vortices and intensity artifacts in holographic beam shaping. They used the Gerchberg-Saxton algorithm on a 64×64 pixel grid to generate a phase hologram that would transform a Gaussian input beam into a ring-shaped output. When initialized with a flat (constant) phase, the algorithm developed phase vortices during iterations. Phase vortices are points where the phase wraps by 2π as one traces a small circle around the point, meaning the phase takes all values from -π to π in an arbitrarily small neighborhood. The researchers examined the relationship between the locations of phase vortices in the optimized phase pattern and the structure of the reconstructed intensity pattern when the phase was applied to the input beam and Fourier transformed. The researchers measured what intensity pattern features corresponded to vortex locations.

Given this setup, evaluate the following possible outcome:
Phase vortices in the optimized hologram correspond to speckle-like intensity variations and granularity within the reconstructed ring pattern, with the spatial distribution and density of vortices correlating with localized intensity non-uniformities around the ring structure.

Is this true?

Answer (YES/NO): NO